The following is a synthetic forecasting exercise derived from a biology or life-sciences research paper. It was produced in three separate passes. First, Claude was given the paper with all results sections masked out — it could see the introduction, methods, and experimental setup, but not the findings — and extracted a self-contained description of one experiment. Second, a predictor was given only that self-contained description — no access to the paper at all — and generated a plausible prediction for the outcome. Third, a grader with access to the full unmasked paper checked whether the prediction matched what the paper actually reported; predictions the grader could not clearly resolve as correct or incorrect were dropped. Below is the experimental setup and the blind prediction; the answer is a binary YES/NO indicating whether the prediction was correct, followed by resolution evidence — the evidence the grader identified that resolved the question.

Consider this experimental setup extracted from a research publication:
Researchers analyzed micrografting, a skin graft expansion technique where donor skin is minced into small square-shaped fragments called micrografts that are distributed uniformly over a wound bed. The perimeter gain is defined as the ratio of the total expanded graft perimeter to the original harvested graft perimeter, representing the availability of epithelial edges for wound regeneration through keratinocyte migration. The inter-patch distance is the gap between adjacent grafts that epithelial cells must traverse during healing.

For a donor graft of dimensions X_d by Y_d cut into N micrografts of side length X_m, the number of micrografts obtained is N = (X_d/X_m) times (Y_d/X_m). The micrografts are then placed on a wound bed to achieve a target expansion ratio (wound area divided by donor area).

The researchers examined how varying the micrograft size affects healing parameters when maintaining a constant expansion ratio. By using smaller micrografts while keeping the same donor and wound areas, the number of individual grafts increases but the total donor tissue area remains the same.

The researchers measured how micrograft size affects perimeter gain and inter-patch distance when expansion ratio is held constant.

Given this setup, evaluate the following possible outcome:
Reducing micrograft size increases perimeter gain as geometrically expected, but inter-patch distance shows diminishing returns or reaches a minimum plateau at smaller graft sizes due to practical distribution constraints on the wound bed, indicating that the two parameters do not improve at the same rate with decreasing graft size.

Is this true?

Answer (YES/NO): NO